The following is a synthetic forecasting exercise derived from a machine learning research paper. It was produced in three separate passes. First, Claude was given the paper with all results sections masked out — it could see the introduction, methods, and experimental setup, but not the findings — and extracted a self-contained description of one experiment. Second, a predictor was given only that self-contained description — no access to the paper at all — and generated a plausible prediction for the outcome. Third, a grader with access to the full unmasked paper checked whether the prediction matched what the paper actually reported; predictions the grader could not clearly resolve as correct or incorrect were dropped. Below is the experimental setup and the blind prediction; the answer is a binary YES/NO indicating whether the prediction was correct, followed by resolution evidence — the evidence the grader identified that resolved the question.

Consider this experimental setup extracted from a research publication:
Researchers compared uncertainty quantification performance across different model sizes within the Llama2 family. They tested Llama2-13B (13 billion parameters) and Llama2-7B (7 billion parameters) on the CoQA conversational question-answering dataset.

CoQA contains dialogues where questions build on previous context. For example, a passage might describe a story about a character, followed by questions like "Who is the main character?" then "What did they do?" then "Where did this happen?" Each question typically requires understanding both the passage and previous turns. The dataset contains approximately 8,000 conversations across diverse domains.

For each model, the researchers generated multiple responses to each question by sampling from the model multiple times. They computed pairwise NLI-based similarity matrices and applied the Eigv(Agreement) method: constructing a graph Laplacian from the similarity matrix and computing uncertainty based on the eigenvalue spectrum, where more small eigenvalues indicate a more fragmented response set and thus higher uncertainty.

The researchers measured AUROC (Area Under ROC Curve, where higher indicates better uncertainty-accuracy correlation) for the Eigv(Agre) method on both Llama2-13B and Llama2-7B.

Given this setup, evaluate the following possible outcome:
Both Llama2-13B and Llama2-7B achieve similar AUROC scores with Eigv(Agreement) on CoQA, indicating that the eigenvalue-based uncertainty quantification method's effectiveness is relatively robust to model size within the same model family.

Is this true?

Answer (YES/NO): NO